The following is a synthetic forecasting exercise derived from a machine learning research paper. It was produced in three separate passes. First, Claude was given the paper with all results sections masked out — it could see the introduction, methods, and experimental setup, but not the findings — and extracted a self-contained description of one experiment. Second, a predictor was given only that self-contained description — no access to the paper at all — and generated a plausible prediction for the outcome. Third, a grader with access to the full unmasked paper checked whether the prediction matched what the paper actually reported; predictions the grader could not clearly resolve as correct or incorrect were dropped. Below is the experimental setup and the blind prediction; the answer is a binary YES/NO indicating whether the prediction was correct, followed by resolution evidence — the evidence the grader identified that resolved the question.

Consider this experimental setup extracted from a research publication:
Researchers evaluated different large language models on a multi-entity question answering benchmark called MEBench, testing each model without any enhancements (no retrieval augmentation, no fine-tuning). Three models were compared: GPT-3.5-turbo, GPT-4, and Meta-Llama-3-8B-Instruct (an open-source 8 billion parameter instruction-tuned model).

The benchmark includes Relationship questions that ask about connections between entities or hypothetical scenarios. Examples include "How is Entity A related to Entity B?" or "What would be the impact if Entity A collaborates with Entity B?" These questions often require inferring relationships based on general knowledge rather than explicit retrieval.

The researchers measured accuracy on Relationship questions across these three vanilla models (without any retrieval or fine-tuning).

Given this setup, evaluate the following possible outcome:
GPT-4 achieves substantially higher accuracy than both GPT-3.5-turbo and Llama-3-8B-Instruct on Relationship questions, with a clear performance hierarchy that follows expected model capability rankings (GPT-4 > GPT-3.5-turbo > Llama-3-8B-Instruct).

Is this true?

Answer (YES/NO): NO